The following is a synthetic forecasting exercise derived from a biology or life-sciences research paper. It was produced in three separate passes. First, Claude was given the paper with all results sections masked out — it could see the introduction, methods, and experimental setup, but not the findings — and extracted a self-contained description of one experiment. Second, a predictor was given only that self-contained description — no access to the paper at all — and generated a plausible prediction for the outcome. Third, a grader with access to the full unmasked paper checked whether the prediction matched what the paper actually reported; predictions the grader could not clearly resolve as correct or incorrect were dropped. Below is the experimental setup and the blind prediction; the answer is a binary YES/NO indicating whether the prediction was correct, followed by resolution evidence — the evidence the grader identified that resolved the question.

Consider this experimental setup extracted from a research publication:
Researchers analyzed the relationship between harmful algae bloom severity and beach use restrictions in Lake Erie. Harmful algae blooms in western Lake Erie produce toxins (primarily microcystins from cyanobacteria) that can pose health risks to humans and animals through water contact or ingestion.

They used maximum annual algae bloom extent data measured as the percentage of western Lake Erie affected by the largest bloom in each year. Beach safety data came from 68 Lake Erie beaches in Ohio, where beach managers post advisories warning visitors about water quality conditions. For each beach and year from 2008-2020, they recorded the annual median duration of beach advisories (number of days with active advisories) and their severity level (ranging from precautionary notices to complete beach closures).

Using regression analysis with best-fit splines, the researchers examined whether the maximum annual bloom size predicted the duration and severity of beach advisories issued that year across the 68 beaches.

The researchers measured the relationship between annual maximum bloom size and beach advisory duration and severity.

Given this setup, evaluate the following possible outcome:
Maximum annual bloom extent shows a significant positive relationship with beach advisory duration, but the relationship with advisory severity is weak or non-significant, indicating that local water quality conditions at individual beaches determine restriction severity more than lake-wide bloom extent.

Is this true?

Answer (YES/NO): NO